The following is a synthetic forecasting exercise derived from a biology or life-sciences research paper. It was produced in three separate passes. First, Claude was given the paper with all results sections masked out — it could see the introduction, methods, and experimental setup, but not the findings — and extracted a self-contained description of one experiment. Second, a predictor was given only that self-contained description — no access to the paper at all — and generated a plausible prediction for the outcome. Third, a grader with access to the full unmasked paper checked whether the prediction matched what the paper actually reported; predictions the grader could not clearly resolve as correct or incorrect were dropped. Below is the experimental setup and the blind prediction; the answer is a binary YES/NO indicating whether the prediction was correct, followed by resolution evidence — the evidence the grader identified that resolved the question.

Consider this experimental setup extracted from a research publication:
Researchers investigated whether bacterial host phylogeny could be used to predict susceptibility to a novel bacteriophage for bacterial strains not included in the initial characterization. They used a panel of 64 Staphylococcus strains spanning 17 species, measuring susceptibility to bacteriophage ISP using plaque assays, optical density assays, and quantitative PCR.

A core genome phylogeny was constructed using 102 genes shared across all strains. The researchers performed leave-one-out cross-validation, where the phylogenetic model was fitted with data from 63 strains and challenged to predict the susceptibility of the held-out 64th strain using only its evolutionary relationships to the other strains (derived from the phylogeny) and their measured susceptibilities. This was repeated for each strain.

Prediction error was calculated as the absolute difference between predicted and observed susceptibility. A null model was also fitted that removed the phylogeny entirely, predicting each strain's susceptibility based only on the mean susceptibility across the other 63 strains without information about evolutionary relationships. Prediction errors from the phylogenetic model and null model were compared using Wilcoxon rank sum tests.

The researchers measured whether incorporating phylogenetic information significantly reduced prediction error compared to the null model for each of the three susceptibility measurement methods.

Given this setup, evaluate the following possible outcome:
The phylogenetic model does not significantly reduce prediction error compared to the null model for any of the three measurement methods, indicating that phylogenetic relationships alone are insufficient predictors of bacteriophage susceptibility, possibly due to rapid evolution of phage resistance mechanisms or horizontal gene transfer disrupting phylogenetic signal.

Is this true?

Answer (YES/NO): NO